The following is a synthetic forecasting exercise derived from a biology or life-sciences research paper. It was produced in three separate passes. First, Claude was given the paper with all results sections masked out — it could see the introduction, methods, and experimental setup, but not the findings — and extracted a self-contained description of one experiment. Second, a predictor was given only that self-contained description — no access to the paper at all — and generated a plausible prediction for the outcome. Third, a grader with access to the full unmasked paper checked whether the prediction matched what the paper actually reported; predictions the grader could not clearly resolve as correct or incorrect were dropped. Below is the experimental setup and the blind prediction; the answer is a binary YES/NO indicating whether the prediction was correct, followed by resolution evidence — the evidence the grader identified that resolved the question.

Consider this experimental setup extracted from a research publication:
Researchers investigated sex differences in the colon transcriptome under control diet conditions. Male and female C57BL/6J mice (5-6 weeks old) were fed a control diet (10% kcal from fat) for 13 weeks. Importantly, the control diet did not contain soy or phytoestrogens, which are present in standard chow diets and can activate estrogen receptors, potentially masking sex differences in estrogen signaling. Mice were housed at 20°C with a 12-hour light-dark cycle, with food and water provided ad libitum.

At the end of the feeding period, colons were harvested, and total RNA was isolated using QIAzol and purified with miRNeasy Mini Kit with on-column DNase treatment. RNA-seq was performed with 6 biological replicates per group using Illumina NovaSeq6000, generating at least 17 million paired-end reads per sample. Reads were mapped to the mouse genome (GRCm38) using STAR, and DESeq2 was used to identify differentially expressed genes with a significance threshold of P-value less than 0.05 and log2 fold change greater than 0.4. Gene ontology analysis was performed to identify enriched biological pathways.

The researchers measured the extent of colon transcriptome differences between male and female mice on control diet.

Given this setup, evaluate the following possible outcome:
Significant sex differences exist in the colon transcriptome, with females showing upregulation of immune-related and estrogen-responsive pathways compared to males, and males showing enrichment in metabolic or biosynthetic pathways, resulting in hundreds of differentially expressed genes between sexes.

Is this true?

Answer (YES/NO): NO